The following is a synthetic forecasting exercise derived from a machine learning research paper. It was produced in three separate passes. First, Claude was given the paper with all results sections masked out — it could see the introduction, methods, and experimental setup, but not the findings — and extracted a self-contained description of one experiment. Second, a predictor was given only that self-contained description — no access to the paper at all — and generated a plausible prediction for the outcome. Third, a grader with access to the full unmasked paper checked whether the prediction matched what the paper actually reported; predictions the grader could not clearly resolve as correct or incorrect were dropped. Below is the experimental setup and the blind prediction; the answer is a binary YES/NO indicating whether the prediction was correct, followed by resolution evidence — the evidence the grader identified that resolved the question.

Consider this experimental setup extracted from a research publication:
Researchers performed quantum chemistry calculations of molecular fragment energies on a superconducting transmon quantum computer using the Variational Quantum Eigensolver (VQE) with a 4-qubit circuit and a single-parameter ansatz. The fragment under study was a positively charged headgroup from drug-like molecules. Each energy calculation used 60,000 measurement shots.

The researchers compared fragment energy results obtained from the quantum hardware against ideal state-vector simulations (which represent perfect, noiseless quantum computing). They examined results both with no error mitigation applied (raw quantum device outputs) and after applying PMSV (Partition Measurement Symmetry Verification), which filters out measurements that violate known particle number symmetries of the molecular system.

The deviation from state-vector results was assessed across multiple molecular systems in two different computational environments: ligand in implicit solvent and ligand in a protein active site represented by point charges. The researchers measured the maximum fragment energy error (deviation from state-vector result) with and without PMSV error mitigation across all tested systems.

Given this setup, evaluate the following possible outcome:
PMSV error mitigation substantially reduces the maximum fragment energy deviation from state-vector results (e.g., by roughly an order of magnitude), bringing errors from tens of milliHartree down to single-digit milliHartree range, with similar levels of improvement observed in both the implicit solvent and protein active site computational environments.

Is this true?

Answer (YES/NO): NO